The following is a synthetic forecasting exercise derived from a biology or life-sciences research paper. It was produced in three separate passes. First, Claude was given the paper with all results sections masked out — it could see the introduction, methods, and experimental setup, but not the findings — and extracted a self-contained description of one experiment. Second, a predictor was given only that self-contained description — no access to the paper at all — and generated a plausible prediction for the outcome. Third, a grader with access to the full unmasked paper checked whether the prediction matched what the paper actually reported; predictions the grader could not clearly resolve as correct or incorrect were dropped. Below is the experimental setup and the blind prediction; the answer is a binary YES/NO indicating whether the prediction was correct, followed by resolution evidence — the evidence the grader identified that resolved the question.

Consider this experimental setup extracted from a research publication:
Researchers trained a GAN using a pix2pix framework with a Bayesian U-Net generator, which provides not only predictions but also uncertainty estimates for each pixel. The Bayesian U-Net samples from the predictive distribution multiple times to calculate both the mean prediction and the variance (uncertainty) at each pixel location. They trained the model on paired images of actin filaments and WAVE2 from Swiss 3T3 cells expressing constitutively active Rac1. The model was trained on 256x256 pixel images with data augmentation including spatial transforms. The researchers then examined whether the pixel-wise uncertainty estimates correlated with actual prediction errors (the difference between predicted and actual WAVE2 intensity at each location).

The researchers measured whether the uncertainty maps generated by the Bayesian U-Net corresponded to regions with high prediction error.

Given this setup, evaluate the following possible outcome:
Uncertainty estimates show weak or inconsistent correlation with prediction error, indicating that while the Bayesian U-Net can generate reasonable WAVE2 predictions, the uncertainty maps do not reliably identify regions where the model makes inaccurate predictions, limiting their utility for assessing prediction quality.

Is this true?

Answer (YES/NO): NO